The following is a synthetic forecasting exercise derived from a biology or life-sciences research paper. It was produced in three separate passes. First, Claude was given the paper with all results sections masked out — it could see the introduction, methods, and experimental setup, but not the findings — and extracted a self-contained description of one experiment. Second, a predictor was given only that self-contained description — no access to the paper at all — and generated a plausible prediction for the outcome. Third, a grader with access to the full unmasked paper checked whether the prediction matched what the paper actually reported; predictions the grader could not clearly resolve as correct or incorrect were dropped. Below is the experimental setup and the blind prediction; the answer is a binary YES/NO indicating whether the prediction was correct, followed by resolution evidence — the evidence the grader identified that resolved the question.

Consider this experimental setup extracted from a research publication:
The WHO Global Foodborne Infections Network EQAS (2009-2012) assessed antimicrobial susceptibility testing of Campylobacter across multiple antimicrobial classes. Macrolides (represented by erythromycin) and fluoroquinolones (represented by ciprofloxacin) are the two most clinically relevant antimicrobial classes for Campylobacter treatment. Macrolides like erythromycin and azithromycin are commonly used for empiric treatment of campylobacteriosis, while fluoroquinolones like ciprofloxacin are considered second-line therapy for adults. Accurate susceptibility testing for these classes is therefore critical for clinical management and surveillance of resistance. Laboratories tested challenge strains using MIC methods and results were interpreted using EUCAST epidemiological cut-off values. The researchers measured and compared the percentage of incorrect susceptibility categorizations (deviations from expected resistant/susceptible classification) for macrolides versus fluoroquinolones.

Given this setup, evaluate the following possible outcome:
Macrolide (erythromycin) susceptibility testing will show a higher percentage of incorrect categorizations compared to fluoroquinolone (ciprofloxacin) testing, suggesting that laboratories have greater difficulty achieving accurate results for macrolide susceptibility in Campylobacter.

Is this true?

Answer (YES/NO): YES